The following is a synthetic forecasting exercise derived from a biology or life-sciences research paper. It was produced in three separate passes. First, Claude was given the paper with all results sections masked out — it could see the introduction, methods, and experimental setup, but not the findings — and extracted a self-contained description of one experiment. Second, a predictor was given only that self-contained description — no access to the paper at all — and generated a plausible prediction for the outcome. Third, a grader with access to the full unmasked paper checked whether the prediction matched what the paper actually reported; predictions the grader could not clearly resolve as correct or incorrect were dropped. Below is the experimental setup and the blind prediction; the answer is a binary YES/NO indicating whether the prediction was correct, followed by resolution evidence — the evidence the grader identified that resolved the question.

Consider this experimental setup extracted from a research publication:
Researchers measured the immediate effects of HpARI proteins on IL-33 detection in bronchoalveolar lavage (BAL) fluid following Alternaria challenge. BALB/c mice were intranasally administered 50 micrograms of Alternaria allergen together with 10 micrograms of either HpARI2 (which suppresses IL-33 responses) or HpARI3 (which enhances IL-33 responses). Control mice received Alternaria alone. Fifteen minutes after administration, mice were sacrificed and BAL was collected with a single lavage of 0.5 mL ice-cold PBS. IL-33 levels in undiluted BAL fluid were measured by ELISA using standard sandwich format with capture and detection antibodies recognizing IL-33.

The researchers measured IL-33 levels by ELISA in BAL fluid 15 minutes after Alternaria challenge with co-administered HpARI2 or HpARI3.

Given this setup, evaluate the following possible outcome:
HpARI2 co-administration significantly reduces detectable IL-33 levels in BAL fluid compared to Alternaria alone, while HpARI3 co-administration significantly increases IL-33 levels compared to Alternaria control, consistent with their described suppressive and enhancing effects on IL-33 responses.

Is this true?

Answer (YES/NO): NO